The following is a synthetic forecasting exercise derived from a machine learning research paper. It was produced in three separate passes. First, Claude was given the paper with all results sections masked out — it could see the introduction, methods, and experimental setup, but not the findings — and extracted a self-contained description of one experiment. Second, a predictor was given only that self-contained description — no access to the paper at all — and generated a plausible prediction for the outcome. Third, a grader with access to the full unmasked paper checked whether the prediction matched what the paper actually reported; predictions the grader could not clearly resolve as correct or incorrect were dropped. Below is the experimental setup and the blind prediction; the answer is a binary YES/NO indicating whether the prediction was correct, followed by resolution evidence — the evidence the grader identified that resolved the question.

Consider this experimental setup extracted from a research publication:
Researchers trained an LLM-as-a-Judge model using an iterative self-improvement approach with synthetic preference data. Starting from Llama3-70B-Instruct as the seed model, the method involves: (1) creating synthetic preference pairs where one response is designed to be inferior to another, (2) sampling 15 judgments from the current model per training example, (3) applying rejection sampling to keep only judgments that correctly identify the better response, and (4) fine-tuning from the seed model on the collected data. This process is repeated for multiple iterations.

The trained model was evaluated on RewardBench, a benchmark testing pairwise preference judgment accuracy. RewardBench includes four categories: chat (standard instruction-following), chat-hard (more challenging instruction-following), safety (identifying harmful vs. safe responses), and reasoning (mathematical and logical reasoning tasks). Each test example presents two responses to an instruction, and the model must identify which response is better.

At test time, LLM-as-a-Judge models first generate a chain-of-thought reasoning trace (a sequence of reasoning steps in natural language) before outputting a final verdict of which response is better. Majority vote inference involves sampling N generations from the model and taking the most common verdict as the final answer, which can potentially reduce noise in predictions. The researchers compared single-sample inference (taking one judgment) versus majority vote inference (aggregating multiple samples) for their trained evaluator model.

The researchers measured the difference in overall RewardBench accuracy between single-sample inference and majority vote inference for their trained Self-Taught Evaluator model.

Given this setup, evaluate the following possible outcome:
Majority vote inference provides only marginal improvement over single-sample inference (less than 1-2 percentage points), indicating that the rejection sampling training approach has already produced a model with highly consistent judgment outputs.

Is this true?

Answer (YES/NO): YES